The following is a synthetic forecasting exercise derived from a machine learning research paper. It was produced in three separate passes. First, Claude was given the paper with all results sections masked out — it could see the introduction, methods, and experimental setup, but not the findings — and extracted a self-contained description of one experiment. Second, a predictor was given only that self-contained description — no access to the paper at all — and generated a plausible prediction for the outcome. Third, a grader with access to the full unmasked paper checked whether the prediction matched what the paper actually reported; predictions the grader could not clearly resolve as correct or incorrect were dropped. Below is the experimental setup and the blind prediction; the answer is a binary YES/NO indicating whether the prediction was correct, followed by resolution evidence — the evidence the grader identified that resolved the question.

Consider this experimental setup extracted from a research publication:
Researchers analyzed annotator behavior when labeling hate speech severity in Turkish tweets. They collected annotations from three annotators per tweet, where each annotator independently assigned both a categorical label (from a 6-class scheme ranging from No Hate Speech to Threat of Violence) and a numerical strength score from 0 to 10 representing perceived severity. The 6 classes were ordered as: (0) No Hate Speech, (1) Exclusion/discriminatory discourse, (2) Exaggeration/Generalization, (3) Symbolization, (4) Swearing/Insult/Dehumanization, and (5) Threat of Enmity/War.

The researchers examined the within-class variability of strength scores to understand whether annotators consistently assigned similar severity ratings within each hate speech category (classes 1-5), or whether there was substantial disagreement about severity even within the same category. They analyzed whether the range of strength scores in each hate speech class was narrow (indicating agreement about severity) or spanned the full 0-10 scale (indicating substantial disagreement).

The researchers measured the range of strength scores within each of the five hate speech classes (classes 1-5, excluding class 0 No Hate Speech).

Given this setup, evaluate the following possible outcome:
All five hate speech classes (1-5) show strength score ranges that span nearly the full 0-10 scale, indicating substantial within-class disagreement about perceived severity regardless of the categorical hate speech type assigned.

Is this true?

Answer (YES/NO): YES